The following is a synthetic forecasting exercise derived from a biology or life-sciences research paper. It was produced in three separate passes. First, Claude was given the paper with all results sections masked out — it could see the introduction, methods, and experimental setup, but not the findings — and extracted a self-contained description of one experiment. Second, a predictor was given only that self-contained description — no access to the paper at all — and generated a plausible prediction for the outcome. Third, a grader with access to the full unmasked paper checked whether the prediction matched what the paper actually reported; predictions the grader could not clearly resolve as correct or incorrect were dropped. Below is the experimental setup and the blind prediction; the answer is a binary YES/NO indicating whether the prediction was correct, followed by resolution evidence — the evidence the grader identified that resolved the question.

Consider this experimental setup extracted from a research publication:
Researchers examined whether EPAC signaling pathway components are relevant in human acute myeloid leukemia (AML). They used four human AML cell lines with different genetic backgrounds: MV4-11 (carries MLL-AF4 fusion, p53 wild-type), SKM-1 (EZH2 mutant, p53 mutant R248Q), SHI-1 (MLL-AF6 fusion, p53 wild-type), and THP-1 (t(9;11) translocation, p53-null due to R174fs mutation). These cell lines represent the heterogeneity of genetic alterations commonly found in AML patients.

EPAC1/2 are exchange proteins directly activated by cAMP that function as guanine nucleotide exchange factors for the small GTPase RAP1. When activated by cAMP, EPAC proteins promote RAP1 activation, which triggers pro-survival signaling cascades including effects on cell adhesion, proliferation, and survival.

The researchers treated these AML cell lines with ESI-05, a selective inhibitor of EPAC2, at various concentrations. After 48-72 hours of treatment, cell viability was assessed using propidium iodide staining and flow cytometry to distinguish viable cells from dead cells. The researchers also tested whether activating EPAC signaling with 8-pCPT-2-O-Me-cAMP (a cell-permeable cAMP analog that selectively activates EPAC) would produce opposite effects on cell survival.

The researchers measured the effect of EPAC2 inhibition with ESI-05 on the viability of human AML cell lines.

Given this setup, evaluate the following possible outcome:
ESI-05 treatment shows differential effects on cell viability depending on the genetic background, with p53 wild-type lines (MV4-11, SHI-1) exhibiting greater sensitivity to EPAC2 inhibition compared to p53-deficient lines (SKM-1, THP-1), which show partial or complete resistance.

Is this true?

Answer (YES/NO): NO